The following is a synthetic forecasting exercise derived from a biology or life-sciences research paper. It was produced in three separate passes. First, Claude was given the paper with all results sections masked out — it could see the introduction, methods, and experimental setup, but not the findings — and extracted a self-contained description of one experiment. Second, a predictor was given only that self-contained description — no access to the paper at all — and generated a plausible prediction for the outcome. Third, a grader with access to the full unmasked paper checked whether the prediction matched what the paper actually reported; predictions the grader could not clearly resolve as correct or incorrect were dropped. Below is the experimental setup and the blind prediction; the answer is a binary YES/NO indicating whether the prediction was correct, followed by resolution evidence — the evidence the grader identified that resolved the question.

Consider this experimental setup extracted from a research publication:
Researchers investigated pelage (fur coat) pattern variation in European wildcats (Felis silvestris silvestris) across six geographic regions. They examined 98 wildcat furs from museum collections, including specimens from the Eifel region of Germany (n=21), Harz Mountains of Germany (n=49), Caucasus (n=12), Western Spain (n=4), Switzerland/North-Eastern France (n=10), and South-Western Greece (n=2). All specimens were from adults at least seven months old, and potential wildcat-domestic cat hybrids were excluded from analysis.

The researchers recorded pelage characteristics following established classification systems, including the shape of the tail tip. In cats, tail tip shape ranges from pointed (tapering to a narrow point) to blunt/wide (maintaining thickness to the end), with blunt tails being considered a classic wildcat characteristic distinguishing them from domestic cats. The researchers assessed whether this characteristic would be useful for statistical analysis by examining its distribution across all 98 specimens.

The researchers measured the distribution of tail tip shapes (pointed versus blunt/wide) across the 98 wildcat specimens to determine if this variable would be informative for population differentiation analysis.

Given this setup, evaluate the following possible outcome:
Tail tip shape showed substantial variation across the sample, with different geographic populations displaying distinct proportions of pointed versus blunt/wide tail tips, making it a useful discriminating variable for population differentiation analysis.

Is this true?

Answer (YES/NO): NO